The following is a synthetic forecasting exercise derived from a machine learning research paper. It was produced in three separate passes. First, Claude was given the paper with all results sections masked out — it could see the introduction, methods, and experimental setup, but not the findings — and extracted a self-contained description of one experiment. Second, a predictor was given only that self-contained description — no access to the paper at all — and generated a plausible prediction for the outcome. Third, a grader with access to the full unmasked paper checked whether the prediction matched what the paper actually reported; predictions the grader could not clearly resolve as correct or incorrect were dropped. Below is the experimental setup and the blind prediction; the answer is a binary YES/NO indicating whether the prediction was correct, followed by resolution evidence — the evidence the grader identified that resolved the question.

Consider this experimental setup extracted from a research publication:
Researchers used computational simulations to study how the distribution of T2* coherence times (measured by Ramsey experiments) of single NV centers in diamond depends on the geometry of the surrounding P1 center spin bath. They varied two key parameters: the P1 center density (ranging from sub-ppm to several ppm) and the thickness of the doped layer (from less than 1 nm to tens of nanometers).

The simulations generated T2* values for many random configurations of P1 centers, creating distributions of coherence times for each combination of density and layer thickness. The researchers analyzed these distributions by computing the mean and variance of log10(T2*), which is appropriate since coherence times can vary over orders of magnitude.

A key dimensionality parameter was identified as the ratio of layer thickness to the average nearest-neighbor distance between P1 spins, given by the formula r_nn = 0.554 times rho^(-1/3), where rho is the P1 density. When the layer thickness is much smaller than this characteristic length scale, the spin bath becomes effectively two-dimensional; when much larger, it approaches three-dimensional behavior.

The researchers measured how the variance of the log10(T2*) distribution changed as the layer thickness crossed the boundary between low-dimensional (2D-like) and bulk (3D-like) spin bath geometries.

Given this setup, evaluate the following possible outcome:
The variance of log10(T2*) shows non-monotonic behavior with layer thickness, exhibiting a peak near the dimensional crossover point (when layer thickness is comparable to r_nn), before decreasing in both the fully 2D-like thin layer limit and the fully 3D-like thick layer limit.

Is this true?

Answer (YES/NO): NO